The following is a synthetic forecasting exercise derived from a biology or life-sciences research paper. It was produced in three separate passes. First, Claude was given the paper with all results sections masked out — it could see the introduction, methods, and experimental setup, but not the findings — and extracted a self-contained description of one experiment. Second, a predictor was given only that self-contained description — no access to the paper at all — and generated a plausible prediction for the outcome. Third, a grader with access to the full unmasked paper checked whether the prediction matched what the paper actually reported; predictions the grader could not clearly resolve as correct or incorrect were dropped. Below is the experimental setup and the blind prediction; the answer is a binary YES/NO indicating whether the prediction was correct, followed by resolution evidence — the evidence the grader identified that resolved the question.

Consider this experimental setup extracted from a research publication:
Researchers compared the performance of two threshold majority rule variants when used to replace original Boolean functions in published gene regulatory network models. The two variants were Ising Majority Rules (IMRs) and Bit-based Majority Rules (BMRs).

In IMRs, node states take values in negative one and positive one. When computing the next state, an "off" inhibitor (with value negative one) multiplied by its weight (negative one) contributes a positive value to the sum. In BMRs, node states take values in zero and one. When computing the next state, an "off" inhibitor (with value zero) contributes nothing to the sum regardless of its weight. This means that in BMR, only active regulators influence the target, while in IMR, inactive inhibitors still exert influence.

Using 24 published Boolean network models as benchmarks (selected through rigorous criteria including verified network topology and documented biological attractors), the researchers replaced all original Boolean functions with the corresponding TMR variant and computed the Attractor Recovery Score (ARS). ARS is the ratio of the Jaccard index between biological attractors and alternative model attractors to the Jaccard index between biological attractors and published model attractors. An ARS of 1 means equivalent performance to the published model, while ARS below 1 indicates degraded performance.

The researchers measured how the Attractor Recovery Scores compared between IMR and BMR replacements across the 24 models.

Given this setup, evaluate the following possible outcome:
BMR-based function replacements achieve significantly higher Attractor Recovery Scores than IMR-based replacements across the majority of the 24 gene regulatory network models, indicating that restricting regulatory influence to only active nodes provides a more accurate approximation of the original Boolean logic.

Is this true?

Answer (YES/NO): NO